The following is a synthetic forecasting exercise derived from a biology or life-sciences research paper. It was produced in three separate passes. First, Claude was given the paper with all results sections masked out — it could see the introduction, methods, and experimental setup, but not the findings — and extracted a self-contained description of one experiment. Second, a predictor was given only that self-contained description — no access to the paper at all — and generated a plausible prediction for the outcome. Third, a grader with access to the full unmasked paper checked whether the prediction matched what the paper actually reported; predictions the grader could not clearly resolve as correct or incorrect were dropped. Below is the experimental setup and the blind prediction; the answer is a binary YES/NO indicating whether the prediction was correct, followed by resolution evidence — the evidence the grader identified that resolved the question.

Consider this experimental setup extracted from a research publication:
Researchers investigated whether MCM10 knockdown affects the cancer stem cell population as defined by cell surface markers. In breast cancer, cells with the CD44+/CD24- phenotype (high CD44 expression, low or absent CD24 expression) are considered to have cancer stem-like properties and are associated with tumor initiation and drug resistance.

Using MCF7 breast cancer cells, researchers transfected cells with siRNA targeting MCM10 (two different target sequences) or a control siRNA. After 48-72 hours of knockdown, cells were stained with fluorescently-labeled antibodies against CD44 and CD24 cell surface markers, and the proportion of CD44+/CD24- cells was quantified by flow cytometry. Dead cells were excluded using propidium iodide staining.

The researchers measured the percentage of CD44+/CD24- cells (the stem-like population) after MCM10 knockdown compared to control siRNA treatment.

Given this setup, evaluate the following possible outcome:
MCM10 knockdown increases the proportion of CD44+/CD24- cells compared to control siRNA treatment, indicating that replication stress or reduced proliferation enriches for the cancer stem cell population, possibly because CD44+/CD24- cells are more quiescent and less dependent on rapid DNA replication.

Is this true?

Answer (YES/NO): NO